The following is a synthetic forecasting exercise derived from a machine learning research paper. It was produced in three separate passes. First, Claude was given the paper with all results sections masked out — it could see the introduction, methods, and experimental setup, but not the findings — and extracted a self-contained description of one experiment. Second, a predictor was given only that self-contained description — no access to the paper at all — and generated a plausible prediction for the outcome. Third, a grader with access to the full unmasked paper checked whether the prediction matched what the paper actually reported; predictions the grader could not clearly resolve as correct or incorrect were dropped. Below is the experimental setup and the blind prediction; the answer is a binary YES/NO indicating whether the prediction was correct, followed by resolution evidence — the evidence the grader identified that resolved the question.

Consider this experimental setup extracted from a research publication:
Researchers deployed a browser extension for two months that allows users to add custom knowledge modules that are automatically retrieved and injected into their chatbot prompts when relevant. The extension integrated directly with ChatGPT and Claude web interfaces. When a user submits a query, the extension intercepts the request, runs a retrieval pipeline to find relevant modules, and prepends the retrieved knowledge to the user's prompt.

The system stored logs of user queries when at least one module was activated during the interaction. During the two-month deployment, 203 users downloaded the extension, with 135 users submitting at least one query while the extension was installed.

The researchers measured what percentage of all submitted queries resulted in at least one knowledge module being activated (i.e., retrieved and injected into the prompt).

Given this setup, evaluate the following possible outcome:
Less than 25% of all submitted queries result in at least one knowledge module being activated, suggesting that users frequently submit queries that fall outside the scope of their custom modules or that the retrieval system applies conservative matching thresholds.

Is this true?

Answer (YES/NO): YES